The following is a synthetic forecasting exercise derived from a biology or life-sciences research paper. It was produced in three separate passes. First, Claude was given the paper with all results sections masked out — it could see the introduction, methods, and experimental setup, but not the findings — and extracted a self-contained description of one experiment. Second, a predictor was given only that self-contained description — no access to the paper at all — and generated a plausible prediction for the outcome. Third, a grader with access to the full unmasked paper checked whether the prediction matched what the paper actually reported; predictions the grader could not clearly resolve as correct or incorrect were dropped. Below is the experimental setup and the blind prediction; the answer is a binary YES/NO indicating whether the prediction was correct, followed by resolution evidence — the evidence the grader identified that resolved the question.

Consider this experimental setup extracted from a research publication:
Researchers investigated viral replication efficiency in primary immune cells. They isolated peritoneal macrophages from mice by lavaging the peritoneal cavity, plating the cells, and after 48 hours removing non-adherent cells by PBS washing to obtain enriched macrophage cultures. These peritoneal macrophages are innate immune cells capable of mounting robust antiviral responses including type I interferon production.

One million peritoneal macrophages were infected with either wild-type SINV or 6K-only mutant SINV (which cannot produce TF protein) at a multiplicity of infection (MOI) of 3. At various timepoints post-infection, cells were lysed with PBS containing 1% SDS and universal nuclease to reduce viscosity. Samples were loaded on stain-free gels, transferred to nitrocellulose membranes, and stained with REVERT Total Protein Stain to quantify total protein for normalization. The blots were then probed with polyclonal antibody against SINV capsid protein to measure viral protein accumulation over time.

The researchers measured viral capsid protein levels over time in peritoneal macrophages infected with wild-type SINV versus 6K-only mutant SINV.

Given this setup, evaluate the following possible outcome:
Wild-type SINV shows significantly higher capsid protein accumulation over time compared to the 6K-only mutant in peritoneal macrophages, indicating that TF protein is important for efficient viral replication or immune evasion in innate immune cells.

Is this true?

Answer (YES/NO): NO